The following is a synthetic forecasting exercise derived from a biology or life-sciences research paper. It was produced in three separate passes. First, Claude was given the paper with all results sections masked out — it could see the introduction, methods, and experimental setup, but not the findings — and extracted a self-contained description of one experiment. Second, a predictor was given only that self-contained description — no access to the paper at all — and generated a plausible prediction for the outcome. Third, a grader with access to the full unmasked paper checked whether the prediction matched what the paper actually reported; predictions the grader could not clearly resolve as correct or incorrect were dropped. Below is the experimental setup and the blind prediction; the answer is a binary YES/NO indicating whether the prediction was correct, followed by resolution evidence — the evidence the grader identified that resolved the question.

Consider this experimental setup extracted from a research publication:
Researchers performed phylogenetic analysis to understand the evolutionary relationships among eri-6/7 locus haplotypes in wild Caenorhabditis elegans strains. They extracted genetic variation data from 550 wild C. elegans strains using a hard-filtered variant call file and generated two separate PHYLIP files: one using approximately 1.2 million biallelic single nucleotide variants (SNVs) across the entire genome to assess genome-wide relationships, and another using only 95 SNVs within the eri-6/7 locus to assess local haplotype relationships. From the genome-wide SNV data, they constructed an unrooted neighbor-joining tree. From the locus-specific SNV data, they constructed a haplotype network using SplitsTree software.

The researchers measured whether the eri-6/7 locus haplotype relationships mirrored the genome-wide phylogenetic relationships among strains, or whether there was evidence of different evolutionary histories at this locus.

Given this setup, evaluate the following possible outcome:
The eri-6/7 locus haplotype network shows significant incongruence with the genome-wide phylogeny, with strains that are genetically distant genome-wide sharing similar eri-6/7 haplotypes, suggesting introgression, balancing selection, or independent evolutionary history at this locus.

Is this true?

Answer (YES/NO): NO